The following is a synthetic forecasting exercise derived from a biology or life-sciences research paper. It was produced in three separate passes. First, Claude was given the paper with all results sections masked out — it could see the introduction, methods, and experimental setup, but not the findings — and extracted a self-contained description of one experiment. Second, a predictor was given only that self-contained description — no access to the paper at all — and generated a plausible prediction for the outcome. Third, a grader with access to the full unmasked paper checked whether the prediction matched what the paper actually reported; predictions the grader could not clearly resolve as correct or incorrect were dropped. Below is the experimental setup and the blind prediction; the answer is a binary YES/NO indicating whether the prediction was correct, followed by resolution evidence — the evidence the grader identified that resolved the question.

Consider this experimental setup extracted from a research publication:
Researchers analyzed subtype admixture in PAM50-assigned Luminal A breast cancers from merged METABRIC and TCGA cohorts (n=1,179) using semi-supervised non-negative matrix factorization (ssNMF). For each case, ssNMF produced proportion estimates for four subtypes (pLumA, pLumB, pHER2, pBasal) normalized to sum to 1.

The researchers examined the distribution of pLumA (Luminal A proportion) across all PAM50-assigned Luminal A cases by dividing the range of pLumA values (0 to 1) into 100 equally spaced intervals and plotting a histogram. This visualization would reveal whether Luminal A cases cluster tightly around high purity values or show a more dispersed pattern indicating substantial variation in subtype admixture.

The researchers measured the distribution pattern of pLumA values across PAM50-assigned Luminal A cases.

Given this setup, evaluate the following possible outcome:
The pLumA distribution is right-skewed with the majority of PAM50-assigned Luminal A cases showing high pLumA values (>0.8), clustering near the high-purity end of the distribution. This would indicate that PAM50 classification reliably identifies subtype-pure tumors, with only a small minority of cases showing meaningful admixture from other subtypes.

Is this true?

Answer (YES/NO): NO